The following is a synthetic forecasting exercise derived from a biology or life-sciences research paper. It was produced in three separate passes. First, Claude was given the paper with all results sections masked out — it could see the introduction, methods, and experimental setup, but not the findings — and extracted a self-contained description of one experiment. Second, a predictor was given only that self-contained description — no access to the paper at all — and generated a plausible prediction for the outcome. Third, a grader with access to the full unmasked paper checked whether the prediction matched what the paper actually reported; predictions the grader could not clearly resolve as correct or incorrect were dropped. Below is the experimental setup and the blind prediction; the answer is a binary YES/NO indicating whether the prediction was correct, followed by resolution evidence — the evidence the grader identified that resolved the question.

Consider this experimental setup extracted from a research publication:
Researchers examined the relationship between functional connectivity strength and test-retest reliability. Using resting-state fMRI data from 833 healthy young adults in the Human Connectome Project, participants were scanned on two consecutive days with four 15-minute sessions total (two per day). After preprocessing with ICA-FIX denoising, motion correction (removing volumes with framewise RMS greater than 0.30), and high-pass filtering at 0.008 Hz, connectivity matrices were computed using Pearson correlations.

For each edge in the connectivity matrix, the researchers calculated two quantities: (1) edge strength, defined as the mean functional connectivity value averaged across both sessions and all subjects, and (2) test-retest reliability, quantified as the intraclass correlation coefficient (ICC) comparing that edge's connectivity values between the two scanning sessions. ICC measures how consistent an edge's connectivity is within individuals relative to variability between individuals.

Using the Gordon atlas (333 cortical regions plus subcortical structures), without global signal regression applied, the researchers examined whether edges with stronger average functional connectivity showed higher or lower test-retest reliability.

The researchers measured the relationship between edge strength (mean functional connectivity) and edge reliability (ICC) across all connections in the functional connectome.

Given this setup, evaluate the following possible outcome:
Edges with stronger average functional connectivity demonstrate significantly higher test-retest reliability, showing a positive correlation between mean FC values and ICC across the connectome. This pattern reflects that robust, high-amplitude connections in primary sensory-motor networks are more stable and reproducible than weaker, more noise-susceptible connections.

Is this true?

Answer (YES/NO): NO